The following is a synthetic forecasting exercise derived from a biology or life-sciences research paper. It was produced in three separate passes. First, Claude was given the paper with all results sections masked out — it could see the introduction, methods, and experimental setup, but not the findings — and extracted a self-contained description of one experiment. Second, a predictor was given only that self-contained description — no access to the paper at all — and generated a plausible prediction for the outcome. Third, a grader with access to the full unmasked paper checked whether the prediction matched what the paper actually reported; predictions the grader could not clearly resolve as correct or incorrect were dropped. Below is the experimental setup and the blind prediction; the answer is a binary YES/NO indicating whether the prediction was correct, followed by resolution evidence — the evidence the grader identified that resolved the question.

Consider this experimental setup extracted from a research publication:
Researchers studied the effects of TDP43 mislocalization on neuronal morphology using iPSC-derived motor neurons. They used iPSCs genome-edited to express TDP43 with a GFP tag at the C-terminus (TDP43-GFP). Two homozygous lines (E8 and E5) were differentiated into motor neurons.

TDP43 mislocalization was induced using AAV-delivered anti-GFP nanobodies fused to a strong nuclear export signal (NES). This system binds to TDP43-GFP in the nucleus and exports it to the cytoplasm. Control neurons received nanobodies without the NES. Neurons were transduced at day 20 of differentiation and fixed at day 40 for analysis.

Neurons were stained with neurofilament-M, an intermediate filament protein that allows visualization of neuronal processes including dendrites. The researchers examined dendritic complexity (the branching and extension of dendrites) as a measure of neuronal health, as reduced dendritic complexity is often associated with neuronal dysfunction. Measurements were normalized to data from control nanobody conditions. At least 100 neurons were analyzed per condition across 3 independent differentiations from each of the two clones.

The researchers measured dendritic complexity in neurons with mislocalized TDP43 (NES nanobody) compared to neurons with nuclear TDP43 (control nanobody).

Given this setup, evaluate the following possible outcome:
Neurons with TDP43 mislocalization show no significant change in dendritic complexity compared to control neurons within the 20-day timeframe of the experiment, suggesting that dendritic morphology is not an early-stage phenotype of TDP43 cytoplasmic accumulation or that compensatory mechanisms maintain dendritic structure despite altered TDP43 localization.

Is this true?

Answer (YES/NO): NO